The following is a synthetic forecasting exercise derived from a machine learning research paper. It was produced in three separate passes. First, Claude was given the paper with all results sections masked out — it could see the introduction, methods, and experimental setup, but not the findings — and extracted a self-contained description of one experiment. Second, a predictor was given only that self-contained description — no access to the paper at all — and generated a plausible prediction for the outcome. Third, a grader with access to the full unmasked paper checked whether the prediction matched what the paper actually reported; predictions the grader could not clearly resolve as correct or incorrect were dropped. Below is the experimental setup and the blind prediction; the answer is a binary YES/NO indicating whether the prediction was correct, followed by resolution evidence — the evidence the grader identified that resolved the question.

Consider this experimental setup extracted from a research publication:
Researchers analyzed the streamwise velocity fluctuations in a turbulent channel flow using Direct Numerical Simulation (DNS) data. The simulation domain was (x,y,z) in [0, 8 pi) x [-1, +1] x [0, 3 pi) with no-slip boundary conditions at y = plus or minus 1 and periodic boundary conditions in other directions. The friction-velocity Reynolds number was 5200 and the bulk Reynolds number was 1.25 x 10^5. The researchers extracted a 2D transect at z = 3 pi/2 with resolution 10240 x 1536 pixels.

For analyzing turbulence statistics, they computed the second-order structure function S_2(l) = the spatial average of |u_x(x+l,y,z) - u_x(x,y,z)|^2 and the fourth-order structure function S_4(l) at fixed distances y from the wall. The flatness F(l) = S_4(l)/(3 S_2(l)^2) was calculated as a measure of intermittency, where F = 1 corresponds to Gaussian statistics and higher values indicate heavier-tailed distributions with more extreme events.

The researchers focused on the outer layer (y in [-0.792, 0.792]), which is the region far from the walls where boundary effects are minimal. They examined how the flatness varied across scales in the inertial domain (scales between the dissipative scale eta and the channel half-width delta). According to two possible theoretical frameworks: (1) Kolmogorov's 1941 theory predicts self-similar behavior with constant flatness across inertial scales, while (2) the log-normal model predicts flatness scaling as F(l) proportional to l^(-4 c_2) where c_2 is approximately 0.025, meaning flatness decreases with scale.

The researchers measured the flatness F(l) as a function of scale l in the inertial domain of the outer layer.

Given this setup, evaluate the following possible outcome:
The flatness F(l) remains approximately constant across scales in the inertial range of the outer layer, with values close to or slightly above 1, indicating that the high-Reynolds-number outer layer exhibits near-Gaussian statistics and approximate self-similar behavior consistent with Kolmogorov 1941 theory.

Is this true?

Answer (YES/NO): NO